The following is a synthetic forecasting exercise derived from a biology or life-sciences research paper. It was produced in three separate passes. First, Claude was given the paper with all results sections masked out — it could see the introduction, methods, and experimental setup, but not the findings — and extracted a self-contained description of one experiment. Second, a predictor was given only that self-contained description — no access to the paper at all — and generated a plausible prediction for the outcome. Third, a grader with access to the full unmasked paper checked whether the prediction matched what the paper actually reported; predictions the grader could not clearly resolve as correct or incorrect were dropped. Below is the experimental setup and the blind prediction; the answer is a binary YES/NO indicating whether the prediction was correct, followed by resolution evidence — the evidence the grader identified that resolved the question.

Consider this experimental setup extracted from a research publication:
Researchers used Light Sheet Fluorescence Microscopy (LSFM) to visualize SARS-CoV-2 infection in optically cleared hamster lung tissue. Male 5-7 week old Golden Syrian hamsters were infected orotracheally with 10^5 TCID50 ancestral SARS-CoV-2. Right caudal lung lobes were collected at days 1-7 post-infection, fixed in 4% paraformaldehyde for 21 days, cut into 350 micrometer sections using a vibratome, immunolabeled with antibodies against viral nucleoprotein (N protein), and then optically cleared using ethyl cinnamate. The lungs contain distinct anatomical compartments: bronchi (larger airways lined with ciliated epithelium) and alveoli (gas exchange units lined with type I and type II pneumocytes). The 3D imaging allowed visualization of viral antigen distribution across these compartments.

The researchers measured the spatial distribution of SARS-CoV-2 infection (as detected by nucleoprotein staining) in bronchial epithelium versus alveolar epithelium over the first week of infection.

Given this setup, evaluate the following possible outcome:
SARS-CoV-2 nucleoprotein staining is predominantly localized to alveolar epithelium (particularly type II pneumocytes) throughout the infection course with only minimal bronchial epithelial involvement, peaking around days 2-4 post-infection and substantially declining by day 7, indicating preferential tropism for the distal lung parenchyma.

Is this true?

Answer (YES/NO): NO